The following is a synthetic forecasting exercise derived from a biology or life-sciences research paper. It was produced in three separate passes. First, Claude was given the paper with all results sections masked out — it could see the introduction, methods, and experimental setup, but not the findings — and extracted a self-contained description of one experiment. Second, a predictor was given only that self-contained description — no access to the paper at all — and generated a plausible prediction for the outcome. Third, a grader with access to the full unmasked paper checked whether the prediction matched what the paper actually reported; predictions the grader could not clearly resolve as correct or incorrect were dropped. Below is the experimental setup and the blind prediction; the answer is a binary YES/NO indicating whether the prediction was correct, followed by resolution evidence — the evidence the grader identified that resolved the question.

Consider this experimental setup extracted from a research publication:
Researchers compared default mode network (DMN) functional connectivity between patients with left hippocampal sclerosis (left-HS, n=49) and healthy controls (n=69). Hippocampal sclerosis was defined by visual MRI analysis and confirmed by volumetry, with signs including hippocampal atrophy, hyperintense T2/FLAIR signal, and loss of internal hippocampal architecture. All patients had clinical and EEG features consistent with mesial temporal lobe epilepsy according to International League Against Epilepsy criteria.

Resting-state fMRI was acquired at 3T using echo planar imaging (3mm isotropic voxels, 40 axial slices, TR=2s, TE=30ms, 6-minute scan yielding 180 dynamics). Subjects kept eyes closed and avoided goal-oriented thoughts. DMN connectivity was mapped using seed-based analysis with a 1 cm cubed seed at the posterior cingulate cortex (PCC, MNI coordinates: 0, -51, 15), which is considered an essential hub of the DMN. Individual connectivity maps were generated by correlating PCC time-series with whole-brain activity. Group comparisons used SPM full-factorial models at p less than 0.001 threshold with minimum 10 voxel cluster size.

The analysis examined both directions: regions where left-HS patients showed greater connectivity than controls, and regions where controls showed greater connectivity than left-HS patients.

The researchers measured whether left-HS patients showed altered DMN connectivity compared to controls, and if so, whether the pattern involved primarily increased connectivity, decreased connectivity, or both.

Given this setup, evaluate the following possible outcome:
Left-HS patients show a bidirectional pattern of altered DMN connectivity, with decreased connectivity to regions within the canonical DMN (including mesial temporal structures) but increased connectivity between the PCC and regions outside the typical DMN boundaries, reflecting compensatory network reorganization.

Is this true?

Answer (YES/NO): NO